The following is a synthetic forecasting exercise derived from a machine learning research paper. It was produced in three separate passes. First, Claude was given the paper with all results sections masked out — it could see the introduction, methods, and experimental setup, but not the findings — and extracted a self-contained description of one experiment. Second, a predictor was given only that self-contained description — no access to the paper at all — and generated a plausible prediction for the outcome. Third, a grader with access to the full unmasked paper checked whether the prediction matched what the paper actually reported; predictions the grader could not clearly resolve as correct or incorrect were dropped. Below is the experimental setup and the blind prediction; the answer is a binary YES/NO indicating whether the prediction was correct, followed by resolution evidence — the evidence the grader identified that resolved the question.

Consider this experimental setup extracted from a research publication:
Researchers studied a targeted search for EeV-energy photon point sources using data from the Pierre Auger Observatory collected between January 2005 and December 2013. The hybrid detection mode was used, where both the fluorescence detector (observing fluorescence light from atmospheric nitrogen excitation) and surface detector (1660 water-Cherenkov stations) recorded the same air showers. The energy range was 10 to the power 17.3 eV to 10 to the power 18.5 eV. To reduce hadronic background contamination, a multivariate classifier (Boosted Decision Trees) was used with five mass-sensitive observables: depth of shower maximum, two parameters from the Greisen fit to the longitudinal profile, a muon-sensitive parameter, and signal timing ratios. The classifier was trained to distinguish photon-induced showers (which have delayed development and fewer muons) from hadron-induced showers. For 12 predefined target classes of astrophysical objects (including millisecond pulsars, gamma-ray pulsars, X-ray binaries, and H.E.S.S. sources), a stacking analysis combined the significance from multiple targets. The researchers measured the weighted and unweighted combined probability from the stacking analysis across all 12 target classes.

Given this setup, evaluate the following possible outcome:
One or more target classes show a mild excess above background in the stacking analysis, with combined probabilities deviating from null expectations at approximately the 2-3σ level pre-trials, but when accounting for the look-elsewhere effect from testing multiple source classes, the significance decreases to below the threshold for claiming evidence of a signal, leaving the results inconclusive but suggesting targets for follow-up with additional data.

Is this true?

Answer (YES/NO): NO